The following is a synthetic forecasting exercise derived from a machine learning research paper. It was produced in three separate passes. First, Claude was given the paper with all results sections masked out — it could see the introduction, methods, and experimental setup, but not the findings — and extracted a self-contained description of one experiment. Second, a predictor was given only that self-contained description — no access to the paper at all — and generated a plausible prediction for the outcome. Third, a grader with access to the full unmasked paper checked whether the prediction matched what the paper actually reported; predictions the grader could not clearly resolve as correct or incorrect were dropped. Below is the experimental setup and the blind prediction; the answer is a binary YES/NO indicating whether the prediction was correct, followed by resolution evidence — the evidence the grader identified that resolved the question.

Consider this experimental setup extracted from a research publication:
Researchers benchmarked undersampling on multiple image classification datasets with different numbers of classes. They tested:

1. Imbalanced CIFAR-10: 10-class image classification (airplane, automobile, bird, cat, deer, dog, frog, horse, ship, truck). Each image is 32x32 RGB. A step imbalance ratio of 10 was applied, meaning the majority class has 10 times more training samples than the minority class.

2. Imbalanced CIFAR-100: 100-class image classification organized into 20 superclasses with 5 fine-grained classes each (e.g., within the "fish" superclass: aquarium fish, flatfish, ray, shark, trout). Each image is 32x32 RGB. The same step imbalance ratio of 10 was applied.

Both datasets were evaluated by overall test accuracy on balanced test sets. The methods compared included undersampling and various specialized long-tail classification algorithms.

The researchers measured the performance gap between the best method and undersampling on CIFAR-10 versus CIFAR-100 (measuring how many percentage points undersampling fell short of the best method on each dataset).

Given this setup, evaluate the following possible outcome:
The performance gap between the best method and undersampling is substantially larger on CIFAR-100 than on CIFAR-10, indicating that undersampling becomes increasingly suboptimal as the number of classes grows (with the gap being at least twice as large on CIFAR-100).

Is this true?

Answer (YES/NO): NO